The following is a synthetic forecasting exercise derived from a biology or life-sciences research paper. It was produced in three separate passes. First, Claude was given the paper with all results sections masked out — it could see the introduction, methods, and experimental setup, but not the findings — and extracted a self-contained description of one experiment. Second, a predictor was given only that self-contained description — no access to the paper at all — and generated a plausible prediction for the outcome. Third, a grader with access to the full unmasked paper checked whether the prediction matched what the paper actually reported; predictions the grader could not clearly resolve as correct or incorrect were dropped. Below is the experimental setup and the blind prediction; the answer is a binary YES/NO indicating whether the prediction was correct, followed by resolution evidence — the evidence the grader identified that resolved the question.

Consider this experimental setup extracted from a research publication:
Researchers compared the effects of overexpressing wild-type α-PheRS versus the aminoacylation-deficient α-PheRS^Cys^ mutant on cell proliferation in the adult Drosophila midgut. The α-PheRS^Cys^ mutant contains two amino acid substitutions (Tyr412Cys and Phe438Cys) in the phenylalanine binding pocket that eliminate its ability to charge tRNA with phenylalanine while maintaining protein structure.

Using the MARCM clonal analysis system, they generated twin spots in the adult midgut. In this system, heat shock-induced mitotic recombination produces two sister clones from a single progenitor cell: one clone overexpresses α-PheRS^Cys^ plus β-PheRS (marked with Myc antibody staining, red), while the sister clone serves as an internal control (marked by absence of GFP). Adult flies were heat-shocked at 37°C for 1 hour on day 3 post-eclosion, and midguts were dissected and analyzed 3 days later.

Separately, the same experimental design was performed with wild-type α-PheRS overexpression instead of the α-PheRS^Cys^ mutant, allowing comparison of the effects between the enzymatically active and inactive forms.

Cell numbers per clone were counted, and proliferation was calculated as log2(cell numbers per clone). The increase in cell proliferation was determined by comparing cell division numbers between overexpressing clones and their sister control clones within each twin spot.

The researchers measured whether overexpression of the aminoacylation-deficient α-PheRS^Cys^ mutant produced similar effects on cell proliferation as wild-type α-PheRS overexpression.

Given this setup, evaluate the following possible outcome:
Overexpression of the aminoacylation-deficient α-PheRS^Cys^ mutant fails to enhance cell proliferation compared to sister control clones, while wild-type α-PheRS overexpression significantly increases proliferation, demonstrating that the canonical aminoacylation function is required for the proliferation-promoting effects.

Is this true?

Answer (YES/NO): NO